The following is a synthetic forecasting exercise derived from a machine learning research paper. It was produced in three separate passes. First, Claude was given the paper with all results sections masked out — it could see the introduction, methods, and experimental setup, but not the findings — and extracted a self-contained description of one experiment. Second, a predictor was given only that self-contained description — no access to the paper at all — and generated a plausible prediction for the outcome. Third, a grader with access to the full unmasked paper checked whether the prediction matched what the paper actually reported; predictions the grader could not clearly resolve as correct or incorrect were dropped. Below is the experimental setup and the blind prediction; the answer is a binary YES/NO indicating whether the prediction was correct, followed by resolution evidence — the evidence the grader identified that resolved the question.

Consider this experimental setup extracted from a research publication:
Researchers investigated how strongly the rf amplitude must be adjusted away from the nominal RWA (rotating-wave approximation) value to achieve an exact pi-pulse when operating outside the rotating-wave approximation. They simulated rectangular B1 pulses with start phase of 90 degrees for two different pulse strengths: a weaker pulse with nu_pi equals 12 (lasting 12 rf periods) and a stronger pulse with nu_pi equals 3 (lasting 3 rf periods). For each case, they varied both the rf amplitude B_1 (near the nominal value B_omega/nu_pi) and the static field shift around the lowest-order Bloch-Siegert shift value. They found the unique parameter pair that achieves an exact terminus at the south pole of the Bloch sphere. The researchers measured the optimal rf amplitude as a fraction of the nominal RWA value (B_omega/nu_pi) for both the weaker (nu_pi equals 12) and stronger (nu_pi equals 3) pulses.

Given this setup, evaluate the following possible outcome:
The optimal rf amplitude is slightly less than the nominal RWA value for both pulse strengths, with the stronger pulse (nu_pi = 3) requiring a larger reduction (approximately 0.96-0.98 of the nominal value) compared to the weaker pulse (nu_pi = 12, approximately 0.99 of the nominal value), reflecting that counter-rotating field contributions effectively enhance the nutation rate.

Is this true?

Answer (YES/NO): NO